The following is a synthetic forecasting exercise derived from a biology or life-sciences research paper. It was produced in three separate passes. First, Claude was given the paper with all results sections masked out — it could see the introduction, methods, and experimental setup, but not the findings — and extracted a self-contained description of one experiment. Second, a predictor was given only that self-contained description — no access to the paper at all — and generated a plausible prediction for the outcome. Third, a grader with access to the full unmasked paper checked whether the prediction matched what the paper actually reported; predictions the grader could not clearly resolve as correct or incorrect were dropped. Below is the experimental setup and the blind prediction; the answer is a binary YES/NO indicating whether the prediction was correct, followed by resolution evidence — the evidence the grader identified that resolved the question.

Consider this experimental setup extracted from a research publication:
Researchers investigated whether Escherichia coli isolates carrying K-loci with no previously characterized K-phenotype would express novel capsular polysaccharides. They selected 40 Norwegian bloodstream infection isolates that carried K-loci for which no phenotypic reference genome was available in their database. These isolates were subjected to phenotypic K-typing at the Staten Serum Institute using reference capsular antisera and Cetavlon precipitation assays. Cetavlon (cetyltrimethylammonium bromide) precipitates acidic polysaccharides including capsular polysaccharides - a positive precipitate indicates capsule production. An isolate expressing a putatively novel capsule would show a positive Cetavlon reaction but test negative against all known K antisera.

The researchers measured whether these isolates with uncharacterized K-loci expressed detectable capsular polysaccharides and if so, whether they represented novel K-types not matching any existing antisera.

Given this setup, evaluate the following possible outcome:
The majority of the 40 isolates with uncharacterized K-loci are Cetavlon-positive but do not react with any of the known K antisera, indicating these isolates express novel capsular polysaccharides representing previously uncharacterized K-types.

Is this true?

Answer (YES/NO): NO